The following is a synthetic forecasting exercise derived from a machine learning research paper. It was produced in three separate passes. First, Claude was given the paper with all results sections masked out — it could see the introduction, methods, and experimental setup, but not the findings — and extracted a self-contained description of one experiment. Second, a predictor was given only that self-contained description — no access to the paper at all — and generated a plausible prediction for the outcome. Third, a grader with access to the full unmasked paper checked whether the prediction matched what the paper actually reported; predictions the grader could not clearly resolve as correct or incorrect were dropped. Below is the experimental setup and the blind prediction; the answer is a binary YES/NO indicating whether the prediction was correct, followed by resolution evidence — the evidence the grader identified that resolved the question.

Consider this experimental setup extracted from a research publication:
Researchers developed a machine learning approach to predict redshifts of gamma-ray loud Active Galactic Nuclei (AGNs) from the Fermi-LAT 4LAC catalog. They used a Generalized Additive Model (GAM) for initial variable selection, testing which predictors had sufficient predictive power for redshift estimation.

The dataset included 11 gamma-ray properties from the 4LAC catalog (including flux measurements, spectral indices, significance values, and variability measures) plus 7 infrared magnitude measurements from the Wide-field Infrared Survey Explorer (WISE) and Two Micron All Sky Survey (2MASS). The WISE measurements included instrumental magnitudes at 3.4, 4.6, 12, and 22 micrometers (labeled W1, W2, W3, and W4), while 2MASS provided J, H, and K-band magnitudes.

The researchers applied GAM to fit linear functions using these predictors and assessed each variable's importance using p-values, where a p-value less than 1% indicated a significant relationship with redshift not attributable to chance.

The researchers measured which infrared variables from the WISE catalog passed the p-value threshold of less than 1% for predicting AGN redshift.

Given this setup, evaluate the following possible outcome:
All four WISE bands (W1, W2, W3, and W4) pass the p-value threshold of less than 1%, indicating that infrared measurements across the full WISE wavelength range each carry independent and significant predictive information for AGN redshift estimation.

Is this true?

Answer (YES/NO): NO